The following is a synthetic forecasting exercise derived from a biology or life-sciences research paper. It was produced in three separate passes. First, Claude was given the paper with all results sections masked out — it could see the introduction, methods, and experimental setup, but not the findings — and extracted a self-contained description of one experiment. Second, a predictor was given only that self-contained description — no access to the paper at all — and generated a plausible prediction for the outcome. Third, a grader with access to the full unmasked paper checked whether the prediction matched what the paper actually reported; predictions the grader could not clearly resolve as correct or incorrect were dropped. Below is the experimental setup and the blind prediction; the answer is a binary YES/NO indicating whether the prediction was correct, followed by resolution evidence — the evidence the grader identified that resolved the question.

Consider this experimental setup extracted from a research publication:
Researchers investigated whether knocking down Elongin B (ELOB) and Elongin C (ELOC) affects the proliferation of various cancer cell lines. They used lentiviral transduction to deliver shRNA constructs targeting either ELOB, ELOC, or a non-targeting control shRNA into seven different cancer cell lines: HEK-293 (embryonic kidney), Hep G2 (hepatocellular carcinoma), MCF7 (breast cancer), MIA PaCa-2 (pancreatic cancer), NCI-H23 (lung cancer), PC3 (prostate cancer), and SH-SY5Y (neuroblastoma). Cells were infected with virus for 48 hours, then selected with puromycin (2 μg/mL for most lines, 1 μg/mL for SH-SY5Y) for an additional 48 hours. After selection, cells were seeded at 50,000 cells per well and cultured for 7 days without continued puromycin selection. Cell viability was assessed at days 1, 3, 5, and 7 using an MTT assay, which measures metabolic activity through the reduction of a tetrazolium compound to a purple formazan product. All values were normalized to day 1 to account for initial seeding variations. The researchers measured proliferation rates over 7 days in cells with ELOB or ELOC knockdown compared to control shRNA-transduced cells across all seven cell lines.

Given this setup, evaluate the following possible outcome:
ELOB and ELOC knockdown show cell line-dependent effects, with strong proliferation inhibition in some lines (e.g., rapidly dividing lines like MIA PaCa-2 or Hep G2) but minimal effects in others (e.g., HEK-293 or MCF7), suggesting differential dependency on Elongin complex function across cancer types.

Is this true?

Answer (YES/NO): NO